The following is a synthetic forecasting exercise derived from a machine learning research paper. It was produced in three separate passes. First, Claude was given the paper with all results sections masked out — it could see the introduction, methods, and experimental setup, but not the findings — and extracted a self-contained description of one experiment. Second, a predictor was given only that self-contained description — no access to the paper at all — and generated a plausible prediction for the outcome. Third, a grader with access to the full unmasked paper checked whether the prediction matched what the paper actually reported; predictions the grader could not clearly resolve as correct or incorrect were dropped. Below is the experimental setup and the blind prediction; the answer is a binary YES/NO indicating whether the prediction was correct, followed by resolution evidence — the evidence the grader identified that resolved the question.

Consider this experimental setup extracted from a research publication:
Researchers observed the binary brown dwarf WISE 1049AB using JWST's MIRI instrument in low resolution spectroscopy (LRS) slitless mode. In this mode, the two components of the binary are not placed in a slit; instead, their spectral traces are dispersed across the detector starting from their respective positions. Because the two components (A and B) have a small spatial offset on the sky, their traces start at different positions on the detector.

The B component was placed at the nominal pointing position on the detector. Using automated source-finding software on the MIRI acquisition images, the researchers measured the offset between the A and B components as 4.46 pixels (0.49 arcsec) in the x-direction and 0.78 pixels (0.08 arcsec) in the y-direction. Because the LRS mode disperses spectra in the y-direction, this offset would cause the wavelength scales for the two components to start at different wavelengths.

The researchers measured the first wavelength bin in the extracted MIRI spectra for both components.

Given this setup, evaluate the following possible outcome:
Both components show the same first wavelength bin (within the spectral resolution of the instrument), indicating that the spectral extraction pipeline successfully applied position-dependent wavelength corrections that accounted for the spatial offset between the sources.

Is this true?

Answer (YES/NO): NO